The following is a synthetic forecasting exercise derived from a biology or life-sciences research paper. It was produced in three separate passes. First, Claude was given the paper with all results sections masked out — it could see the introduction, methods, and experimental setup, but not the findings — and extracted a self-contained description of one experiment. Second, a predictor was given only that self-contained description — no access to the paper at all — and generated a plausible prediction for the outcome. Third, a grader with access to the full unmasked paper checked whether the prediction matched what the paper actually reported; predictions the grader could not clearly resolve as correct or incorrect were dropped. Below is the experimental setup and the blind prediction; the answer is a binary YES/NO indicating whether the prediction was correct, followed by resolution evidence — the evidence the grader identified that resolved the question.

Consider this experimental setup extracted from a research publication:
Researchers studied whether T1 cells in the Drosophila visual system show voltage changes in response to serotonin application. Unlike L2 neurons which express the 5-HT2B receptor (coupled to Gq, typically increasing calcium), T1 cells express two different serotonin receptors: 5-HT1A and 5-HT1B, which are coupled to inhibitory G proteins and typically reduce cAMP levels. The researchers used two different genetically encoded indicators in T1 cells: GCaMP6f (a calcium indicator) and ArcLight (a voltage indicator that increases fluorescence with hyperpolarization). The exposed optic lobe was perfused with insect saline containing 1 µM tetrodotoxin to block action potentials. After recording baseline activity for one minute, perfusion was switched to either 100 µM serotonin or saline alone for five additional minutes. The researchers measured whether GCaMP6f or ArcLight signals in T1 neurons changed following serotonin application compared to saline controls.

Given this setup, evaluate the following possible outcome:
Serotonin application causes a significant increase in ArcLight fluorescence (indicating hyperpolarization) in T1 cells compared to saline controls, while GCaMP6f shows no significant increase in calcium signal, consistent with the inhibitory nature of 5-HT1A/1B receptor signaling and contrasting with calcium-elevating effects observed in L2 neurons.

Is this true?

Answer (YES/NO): NO